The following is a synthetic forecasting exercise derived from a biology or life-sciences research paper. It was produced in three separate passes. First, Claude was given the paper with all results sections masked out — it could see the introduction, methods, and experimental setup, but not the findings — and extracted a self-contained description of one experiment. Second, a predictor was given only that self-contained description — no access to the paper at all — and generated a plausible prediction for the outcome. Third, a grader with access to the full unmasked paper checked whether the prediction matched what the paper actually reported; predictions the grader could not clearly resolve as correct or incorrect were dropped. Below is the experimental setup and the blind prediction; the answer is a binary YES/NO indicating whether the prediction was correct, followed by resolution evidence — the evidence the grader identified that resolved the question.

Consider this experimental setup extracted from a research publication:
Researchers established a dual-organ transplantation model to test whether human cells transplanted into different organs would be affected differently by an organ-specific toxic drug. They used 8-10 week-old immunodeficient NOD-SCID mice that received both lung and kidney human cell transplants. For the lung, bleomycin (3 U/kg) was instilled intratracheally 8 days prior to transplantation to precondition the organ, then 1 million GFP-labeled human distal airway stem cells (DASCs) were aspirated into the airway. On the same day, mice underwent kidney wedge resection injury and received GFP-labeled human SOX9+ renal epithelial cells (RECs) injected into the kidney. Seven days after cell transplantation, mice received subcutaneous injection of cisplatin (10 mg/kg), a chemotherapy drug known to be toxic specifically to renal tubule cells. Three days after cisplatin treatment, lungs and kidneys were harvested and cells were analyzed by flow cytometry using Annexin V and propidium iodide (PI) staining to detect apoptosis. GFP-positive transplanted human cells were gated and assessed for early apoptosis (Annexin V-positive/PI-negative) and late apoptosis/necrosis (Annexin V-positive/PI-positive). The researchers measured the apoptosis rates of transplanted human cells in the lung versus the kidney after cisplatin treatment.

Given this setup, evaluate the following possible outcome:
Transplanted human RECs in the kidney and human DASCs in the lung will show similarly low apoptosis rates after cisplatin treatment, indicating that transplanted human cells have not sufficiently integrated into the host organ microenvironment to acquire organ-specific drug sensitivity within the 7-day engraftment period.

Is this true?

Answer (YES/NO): NO